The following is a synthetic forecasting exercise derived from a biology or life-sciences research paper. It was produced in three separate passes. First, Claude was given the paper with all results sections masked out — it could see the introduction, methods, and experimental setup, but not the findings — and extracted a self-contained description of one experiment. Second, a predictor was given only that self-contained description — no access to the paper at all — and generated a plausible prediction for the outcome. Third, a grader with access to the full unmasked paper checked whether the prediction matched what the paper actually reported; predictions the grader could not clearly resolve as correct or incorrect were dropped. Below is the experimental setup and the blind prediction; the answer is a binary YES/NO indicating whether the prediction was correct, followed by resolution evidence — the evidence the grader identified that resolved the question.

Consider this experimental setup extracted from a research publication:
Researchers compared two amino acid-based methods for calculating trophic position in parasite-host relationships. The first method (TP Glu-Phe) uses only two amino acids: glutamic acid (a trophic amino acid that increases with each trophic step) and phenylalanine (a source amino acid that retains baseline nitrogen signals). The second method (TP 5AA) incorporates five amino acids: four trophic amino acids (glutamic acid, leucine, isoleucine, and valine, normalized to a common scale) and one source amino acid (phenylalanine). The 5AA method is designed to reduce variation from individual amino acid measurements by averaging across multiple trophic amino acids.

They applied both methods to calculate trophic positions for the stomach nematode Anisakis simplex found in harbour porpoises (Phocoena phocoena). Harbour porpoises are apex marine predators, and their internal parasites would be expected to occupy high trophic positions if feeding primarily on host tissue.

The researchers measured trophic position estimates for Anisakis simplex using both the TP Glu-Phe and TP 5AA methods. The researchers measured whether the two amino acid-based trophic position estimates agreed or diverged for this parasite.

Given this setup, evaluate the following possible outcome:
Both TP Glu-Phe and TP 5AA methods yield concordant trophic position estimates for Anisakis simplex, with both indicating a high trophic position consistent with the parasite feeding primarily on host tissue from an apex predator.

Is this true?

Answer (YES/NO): NO